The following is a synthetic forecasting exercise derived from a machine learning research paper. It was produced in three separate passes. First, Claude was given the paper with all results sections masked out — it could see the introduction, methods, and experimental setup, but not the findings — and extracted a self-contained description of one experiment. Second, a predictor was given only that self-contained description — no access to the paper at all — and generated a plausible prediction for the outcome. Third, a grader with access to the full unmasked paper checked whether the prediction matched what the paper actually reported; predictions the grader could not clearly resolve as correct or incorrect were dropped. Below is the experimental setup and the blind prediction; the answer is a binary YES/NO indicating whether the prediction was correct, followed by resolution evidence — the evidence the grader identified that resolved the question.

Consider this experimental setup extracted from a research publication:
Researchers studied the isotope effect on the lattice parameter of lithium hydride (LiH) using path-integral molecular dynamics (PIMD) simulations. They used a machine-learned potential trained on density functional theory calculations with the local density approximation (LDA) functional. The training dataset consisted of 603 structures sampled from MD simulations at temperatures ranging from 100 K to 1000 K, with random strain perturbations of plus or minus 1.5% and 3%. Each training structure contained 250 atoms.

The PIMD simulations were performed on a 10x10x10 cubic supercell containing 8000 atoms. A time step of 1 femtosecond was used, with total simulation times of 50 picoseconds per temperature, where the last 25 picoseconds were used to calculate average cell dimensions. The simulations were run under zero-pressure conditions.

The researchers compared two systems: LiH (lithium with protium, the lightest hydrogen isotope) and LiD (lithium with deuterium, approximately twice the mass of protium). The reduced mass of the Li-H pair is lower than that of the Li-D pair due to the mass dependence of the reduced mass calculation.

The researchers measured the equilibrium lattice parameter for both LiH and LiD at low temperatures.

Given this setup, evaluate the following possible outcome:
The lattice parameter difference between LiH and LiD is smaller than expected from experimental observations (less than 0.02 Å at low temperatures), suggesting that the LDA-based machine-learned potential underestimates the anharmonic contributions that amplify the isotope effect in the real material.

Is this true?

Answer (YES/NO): NO